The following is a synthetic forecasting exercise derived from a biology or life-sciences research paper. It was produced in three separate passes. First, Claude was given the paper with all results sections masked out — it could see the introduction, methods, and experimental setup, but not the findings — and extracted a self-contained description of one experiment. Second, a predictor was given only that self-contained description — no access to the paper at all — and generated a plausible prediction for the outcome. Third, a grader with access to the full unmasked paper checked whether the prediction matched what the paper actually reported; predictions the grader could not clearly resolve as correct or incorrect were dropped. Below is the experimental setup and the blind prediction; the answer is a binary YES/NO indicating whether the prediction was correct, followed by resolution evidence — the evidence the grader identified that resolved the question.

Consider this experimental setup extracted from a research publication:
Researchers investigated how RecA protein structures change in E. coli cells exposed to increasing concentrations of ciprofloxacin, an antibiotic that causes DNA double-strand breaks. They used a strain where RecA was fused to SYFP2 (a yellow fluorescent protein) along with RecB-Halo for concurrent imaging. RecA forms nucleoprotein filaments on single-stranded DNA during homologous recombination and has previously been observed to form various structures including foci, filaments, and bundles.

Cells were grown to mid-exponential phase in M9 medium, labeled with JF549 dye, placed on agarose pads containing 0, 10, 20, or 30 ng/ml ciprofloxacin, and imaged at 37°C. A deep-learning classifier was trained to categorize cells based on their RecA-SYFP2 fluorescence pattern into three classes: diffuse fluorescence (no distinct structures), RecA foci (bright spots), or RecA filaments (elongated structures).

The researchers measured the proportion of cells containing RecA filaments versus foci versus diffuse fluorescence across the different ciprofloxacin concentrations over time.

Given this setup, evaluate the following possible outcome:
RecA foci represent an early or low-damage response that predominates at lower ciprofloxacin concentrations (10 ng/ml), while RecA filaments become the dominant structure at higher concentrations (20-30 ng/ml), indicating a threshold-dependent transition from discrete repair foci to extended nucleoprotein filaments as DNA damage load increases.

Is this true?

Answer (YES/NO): NO